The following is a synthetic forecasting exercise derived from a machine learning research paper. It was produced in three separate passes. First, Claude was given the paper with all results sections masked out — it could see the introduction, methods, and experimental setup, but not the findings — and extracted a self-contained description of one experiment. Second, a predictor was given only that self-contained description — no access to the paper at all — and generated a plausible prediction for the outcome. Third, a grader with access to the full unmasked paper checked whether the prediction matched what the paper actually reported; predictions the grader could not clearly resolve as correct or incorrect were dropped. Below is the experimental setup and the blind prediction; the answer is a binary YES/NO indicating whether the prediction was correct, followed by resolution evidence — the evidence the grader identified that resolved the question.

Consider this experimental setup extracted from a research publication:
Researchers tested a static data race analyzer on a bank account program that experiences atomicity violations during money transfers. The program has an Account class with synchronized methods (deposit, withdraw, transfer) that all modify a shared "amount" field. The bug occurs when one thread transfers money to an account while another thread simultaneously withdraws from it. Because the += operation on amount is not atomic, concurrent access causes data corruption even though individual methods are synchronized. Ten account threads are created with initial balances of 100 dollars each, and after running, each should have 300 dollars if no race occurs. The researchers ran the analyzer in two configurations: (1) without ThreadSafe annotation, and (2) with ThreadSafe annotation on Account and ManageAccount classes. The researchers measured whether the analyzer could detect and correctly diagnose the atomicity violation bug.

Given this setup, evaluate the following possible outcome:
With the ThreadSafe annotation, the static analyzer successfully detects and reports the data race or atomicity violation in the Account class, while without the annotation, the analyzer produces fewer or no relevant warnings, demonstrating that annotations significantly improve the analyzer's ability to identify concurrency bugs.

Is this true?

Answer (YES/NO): NO